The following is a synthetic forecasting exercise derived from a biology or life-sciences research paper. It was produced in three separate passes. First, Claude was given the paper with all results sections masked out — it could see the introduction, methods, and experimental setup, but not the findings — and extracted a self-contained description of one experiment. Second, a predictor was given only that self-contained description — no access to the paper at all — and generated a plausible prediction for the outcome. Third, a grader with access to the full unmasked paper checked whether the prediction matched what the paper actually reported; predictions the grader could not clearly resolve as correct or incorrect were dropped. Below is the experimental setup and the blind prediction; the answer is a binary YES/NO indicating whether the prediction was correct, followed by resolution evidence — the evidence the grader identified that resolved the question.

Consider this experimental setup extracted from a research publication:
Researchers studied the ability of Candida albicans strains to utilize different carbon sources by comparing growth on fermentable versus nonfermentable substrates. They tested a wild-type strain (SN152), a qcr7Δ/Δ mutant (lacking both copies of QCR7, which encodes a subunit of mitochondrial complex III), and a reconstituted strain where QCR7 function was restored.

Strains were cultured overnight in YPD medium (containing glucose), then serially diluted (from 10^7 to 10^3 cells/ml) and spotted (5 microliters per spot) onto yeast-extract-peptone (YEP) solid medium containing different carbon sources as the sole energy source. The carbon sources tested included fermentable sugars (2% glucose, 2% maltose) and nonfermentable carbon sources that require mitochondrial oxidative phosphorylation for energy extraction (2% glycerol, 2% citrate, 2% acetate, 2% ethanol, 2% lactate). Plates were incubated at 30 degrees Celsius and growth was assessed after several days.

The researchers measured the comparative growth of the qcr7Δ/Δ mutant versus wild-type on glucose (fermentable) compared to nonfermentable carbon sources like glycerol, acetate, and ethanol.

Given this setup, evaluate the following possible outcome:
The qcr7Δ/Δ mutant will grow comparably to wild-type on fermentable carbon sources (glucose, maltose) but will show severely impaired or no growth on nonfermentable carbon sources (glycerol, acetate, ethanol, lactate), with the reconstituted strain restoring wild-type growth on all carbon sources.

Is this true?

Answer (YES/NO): NO